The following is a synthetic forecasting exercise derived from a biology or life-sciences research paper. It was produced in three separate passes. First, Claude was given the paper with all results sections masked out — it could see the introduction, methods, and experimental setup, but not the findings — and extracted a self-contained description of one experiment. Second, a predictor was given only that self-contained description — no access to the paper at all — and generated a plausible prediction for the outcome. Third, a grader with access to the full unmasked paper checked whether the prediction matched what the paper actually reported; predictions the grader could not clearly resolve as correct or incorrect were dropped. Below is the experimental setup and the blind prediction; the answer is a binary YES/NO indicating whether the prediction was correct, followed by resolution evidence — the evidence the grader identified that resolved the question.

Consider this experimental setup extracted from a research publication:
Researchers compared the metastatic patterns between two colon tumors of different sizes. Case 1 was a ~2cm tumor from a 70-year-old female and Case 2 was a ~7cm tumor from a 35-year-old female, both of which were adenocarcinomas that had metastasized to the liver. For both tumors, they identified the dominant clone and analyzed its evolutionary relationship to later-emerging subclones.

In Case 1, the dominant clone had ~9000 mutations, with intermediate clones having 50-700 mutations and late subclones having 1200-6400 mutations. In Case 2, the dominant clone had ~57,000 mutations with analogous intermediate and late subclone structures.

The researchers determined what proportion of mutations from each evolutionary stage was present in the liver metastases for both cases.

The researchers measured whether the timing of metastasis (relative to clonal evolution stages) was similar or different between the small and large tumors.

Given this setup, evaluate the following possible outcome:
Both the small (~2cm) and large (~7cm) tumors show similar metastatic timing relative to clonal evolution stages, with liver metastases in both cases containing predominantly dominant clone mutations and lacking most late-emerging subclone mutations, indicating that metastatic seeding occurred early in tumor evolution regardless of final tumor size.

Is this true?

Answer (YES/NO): YES